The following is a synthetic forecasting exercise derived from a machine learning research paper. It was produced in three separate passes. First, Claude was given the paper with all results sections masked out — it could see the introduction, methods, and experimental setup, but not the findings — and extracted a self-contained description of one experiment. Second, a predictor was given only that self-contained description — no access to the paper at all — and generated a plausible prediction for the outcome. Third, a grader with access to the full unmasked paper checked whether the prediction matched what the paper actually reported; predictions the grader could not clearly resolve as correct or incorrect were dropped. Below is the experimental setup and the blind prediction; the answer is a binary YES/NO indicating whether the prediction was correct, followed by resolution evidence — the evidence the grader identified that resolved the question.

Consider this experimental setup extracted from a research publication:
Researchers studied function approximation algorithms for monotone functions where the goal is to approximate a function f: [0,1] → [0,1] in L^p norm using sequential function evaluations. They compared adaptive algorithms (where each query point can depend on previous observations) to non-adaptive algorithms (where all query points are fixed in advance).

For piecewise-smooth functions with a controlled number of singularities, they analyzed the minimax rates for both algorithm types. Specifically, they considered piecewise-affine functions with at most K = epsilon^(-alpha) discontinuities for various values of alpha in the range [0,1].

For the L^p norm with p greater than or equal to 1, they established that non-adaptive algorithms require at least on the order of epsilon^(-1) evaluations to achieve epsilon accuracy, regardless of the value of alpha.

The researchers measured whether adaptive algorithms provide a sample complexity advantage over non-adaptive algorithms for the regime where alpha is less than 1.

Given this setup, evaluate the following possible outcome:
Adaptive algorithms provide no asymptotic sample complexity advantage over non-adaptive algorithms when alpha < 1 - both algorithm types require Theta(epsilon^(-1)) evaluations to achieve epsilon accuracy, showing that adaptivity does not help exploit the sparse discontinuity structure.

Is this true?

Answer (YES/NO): NO